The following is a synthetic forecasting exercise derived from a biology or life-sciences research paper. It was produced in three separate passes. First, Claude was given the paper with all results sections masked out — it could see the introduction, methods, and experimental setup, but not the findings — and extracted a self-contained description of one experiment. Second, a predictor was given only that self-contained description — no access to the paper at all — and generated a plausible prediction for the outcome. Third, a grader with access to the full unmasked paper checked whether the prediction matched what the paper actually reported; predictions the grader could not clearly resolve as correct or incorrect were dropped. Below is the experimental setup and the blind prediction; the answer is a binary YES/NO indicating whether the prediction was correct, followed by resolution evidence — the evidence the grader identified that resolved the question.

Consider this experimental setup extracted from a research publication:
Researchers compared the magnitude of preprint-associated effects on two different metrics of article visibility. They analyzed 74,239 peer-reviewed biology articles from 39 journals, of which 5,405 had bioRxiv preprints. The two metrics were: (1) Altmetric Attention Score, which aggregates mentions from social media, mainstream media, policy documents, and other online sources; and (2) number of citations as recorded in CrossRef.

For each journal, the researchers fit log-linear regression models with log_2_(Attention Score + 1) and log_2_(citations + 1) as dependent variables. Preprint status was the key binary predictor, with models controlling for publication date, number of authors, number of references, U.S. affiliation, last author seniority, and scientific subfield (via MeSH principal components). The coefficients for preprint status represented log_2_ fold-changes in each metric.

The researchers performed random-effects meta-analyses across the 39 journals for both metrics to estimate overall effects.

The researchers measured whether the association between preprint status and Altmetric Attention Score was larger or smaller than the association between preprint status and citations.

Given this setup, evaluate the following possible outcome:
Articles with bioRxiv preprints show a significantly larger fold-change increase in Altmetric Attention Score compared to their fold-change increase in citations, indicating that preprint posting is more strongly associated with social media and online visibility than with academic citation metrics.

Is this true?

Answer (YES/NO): YES